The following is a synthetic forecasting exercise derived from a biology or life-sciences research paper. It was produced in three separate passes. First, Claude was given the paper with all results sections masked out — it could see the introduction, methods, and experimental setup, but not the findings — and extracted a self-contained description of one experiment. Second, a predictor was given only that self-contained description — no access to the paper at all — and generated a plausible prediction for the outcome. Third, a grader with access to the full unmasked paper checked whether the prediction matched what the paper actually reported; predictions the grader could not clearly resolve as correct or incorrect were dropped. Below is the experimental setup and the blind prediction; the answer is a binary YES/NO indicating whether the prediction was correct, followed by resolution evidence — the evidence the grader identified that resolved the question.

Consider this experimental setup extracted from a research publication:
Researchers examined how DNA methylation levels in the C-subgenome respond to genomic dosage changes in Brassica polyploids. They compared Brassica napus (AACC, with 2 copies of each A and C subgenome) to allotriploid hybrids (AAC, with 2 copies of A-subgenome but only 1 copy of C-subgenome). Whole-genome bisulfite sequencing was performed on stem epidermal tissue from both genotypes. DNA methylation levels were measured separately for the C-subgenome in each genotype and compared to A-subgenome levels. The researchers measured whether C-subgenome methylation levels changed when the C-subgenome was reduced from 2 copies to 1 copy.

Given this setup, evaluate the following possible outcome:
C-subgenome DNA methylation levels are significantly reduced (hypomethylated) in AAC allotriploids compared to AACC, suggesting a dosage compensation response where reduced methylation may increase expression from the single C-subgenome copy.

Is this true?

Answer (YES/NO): NO